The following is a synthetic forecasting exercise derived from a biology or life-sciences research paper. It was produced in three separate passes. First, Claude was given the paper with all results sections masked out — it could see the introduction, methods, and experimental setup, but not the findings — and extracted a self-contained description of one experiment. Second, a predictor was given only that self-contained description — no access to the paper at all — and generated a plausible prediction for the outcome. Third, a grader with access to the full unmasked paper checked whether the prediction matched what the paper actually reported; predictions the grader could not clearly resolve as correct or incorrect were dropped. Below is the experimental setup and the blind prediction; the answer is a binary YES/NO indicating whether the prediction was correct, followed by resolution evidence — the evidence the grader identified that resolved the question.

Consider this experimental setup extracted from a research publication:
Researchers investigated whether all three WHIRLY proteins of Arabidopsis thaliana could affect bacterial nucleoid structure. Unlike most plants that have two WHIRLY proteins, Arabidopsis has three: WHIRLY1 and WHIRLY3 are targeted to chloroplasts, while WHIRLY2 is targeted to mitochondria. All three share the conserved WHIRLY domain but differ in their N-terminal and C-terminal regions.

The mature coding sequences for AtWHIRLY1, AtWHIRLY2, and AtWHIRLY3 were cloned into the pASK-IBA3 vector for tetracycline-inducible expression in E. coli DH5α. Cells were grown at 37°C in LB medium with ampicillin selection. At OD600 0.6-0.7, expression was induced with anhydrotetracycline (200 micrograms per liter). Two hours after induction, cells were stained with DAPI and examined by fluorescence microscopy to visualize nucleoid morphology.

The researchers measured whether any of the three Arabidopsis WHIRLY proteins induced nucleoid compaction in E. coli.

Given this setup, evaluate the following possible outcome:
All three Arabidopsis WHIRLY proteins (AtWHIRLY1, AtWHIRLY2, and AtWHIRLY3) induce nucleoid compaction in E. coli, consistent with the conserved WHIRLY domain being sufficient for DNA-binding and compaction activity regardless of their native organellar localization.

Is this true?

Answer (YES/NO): NO